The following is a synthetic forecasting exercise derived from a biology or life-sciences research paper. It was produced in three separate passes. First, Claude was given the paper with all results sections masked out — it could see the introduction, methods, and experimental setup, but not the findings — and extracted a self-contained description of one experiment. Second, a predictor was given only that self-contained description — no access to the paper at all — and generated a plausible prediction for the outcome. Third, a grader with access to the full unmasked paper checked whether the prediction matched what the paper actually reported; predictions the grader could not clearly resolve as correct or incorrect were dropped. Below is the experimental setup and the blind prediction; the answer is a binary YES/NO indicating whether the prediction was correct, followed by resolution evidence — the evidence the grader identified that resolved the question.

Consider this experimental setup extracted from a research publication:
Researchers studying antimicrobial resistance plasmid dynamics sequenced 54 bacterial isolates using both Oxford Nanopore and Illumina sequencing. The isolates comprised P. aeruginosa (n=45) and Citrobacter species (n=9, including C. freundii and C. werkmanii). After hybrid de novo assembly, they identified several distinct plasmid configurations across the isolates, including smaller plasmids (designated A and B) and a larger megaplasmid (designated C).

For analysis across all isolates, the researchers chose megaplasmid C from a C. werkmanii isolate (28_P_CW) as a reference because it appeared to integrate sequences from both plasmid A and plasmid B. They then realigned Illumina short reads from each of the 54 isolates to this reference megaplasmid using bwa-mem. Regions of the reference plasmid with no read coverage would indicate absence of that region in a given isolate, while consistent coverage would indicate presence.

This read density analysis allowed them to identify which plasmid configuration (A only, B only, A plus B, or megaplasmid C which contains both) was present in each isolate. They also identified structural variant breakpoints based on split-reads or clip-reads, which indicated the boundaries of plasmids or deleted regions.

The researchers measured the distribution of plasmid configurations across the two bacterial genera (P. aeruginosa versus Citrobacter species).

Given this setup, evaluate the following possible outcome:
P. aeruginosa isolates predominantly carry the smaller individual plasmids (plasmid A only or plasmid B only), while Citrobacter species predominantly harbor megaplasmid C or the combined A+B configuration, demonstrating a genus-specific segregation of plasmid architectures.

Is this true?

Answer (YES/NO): NO